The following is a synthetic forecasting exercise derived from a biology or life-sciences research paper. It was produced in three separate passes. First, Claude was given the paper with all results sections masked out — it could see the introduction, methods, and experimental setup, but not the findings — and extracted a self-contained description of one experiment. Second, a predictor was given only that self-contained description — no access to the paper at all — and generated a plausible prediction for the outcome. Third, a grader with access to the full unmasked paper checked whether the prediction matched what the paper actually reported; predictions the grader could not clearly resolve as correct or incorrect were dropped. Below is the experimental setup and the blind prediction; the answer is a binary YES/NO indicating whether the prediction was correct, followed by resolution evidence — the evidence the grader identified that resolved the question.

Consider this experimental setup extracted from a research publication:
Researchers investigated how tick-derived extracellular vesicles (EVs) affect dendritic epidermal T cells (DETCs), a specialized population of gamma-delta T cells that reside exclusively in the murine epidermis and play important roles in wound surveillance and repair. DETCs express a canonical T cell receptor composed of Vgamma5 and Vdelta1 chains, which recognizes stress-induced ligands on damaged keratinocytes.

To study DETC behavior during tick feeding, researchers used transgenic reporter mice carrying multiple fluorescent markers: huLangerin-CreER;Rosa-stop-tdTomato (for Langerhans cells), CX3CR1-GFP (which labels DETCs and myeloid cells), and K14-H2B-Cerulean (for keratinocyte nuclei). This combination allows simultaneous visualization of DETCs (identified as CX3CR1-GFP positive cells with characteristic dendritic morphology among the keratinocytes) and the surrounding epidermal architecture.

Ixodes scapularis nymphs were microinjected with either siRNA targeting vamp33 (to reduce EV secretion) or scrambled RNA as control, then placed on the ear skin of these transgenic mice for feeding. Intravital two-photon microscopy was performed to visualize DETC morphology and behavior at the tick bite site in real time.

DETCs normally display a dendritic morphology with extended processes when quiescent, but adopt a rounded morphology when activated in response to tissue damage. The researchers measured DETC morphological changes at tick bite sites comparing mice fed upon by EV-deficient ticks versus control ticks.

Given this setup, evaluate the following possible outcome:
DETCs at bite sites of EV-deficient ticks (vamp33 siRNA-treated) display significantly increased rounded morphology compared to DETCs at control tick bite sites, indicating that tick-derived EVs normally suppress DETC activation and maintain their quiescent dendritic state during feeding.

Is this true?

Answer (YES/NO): NO